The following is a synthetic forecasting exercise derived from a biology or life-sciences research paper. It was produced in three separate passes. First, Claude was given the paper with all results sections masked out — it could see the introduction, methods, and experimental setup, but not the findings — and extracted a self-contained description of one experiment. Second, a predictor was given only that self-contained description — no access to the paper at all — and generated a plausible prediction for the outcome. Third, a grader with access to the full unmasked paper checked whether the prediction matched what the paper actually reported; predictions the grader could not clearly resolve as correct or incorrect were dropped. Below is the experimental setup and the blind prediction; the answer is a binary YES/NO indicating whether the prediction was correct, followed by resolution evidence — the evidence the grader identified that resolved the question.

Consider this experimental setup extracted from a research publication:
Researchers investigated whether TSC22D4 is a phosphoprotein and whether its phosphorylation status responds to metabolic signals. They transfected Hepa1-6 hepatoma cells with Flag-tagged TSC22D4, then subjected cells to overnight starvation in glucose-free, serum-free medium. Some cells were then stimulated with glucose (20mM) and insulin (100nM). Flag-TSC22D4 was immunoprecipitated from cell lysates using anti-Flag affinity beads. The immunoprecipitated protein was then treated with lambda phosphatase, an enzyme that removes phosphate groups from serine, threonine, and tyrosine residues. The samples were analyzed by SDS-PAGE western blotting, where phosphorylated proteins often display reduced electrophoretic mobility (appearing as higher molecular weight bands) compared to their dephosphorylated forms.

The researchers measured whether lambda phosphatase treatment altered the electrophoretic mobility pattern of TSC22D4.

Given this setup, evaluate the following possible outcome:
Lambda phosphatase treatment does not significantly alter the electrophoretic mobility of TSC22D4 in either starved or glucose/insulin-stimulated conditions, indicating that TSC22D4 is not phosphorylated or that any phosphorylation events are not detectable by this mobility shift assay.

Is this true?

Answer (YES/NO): NO